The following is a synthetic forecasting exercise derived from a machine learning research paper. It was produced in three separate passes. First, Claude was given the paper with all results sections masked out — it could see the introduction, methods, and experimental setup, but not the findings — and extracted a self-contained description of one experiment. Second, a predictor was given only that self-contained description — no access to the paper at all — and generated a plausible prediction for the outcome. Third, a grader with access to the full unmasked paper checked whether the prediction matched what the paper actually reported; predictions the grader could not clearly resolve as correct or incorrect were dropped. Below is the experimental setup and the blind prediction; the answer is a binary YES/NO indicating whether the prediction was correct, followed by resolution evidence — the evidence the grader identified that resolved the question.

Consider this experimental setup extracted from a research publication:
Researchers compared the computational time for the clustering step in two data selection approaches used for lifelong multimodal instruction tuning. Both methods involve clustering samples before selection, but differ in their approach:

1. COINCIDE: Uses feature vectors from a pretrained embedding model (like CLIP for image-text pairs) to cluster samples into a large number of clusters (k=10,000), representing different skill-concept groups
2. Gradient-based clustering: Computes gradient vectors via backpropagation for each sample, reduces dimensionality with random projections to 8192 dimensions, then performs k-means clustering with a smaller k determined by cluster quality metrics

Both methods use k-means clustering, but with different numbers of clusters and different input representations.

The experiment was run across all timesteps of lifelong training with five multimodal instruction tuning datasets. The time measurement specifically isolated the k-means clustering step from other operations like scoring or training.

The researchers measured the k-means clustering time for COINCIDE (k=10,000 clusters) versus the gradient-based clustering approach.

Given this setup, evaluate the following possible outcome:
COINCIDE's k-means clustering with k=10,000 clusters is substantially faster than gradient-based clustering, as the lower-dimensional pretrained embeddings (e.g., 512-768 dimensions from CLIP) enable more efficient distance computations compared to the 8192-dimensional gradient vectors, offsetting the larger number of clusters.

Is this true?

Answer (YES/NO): NO